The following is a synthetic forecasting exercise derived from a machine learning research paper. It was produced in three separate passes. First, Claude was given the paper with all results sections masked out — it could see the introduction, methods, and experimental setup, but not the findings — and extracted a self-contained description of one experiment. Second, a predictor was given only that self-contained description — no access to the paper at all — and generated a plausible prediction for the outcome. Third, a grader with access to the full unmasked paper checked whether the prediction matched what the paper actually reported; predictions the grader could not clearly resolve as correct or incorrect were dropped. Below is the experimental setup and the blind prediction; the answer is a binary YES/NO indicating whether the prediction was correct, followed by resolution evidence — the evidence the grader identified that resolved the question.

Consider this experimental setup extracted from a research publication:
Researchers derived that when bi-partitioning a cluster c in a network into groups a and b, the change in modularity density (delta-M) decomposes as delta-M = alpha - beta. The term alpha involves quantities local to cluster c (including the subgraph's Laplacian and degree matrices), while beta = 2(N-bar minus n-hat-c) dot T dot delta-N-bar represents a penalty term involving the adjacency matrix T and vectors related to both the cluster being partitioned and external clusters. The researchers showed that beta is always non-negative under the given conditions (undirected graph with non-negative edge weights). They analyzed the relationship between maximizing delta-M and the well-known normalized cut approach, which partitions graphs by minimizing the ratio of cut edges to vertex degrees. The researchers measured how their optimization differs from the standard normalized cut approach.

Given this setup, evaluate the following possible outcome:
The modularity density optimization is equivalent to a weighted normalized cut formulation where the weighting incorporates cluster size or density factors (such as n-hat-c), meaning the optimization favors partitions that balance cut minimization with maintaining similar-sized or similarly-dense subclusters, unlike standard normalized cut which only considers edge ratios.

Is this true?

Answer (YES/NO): NO